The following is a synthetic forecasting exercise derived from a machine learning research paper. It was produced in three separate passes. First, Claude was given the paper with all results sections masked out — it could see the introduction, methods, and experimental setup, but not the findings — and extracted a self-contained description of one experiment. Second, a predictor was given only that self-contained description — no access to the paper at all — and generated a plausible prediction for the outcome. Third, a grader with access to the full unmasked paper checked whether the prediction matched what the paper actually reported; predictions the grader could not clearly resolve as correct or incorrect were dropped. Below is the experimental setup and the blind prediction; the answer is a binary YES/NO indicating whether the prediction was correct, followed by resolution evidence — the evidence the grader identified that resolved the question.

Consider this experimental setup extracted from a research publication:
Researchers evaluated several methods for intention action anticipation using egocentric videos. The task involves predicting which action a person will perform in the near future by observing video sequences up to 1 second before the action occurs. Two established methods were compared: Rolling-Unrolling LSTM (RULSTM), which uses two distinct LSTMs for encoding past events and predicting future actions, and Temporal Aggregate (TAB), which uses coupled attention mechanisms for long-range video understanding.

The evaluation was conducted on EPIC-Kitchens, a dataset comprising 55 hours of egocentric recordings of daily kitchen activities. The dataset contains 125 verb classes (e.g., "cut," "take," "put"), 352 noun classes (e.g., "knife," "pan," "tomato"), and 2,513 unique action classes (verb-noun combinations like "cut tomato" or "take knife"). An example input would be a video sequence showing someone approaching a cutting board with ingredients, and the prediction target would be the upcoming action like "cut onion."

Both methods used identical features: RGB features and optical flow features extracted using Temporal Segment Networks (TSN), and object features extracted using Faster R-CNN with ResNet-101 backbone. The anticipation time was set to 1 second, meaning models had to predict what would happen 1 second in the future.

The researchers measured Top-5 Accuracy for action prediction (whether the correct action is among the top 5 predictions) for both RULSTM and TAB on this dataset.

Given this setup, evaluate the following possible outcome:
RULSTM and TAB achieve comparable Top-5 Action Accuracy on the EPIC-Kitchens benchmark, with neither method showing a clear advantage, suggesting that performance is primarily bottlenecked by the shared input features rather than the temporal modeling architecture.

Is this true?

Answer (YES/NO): NO